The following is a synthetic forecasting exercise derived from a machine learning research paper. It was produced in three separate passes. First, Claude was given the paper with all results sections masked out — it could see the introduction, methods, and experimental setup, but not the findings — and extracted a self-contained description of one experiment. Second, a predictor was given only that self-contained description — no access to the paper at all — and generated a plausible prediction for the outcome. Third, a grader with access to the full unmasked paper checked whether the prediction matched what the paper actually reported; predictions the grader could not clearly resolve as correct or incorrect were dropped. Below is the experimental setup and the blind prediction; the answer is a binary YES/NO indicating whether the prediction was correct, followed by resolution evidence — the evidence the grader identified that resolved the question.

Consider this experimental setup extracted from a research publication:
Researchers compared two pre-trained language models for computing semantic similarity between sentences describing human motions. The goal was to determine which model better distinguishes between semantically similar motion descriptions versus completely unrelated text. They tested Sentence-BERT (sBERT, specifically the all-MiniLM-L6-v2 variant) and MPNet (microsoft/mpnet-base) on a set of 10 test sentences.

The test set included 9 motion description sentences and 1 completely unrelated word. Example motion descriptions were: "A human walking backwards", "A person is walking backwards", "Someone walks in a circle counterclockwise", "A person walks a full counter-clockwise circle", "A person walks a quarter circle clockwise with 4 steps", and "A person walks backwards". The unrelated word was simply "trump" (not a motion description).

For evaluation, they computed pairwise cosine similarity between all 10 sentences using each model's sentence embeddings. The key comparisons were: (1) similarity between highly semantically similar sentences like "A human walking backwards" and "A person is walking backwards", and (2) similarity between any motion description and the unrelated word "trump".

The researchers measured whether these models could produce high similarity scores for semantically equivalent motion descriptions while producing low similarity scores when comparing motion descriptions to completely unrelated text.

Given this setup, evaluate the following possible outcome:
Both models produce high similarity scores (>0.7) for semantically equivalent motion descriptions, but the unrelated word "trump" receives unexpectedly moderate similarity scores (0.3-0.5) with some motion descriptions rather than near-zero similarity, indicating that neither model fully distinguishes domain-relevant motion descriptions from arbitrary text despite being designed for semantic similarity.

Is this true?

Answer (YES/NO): NO